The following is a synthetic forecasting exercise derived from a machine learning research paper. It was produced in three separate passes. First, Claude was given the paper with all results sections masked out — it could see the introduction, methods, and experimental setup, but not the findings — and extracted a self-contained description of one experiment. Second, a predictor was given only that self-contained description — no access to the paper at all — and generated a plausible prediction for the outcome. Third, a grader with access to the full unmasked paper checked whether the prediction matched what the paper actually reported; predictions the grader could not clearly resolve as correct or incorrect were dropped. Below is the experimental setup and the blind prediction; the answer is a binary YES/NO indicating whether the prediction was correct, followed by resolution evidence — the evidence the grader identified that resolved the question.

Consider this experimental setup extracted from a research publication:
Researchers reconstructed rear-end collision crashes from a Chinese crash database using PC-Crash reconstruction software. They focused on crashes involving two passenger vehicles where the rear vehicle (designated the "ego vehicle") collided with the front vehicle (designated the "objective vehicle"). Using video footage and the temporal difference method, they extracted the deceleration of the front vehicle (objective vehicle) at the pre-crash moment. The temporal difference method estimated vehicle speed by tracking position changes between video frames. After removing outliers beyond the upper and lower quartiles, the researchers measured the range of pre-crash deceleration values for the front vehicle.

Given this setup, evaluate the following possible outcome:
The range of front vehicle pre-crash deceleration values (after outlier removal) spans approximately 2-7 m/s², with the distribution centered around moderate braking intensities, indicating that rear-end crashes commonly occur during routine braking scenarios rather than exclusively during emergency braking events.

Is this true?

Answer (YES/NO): NO